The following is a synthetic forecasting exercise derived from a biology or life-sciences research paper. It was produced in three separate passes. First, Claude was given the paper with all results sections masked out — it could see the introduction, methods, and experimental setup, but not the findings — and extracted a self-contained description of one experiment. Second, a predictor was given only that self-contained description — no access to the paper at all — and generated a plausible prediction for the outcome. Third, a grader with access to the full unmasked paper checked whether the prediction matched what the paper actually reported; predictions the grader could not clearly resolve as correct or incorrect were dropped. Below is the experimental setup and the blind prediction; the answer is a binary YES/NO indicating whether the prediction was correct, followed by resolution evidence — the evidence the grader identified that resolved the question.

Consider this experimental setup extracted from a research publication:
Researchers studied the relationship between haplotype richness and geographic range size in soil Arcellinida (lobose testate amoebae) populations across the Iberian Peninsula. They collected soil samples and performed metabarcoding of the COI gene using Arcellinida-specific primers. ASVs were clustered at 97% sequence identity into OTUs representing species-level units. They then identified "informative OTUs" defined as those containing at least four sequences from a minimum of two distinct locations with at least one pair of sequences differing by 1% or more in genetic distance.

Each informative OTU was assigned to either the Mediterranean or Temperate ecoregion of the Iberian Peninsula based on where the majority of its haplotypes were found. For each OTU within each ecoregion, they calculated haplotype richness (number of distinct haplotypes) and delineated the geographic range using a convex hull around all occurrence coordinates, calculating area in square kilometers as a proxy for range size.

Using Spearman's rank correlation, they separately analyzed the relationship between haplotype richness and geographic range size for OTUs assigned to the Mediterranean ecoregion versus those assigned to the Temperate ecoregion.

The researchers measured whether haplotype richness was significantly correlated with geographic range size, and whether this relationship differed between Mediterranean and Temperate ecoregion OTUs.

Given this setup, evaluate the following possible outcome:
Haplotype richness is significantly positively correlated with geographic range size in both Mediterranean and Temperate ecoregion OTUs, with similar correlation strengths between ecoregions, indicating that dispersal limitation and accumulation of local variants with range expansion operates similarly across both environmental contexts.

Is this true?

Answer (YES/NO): NO